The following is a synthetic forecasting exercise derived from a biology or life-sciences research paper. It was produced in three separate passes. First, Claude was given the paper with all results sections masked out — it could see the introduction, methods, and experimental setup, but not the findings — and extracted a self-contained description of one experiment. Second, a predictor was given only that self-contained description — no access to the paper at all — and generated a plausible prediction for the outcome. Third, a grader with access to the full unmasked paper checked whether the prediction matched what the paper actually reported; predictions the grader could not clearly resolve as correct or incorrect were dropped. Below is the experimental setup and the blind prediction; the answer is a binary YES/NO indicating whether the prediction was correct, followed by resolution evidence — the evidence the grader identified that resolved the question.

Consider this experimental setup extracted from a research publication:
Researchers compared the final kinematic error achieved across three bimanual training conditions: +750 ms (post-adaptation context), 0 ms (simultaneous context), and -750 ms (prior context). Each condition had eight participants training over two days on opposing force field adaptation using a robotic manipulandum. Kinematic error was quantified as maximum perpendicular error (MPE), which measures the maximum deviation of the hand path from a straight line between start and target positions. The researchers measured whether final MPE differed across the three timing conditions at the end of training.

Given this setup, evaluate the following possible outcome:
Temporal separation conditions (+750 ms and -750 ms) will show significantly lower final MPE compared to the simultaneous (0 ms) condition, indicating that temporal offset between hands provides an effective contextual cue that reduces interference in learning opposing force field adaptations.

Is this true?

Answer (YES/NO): NO